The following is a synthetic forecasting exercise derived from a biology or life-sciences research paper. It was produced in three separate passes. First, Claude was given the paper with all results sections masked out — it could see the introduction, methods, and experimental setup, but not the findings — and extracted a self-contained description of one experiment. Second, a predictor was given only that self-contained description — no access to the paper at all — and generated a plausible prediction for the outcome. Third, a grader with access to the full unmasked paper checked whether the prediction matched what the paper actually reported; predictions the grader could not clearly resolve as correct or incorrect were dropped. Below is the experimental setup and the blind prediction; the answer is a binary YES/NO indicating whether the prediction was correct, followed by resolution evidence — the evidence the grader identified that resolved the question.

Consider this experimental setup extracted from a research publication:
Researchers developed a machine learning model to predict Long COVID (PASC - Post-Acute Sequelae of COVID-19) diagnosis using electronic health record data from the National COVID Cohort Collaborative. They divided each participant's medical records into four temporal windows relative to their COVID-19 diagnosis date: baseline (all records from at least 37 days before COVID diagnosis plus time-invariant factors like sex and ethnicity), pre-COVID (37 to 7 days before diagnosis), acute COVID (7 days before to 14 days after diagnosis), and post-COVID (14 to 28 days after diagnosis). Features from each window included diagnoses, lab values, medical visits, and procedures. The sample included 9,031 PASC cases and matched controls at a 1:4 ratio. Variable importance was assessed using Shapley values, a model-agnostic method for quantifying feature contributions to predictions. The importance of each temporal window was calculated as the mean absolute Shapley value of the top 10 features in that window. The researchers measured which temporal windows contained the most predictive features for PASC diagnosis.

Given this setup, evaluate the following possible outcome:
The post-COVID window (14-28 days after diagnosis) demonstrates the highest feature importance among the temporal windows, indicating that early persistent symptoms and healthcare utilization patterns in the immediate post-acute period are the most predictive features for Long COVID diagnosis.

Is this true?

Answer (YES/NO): NO